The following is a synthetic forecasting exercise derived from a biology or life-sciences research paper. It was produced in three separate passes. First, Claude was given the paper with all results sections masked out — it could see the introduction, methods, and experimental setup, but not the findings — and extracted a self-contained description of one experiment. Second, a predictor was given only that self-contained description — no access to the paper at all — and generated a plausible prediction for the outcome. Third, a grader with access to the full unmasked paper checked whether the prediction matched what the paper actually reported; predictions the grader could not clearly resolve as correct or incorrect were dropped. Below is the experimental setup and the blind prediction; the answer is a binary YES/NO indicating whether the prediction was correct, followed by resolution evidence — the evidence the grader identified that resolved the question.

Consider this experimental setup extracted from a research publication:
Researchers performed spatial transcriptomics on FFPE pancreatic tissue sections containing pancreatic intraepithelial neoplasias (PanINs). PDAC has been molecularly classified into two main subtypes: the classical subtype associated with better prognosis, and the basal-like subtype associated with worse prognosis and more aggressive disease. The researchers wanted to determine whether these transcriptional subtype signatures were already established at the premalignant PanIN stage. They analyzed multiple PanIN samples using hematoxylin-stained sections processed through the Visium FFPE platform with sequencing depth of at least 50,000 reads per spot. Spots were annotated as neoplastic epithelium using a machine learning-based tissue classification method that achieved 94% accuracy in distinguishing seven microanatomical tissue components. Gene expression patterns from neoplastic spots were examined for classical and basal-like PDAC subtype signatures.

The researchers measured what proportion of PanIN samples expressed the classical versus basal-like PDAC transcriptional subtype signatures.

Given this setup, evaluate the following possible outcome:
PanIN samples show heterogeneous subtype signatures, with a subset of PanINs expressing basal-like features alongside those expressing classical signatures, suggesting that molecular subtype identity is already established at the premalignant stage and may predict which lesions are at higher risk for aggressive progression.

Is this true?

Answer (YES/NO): NO